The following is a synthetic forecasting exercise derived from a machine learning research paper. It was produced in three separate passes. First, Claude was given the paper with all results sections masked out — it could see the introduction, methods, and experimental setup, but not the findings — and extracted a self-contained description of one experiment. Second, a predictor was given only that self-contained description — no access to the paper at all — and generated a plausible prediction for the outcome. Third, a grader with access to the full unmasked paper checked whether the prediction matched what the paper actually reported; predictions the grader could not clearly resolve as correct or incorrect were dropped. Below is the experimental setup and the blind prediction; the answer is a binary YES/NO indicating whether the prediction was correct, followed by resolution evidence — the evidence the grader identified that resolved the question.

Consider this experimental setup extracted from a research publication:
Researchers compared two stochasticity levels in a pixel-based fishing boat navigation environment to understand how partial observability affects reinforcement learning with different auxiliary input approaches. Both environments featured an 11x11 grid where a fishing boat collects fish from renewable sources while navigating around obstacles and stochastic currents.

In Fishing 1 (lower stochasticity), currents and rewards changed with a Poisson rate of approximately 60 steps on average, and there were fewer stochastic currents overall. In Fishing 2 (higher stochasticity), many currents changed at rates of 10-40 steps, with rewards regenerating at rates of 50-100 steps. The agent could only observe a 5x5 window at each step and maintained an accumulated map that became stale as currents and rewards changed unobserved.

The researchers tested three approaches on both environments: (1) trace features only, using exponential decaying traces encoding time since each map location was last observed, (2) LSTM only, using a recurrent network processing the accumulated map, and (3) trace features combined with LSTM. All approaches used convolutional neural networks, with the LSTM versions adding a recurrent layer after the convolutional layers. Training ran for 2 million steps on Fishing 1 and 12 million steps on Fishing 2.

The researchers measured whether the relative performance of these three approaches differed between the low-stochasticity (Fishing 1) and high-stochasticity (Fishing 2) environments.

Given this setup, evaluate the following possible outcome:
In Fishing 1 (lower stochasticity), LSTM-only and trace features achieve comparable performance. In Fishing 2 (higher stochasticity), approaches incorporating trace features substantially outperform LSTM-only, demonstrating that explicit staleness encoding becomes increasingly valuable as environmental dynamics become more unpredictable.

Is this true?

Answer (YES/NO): NO